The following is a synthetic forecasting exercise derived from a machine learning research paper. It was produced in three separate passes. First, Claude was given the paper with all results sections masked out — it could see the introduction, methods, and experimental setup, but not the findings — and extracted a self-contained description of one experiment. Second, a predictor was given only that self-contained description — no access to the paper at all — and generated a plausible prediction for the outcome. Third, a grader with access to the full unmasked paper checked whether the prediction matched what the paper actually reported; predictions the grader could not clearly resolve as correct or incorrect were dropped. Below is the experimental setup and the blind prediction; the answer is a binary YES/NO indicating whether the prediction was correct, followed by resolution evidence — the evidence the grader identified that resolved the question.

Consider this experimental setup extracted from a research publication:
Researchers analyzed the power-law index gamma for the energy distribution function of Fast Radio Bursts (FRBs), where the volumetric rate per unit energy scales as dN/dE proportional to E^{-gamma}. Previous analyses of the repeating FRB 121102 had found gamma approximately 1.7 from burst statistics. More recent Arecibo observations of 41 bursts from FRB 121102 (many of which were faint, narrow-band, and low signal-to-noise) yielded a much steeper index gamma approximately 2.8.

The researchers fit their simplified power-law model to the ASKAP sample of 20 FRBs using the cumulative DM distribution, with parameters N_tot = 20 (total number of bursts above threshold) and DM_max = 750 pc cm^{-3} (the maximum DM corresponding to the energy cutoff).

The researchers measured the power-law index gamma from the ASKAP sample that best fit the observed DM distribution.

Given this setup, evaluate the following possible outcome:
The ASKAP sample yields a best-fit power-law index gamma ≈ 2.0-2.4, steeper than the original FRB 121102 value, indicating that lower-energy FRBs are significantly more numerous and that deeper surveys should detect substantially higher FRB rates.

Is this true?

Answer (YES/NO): NO